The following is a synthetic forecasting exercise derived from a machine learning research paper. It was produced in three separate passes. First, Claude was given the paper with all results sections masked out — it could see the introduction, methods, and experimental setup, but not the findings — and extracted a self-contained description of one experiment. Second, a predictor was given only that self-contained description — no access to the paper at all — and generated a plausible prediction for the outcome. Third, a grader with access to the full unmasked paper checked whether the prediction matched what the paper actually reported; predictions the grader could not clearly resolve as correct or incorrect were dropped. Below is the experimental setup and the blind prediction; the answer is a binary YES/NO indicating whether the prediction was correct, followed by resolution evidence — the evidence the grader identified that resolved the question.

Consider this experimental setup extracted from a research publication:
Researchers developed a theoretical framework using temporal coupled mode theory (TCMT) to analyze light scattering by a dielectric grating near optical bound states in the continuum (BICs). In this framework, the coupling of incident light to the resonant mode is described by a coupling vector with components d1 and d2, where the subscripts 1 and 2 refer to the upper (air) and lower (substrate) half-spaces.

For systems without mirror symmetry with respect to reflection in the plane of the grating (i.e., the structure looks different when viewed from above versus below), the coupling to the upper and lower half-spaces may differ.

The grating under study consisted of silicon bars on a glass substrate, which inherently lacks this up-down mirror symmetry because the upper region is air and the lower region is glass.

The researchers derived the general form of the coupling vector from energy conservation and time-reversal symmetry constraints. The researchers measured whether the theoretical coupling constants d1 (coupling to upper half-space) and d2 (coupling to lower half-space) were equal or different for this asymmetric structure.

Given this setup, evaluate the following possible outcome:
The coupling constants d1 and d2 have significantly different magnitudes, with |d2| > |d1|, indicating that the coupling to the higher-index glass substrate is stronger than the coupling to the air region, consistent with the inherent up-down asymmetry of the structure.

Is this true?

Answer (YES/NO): NO